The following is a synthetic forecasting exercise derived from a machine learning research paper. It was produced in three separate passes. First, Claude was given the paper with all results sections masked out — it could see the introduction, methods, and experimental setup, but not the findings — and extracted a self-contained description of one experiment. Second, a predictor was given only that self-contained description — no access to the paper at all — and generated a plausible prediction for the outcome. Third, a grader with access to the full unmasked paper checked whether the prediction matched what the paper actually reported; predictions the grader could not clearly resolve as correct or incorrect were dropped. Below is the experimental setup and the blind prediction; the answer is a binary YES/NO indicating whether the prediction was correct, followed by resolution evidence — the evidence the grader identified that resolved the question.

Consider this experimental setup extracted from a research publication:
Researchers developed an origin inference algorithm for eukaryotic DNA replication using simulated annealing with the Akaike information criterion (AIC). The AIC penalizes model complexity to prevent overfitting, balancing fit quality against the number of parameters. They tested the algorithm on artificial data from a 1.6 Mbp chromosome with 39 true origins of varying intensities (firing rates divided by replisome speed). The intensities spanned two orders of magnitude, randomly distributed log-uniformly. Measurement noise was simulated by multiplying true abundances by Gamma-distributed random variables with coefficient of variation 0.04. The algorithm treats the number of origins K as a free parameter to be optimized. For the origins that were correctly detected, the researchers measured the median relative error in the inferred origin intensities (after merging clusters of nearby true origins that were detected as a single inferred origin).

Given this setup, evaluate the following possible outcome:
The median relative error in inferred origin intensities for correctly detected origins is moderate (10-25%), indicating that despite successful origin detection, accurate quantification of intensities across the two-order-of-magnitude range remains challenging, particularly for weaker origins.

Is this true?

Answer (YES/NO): NO